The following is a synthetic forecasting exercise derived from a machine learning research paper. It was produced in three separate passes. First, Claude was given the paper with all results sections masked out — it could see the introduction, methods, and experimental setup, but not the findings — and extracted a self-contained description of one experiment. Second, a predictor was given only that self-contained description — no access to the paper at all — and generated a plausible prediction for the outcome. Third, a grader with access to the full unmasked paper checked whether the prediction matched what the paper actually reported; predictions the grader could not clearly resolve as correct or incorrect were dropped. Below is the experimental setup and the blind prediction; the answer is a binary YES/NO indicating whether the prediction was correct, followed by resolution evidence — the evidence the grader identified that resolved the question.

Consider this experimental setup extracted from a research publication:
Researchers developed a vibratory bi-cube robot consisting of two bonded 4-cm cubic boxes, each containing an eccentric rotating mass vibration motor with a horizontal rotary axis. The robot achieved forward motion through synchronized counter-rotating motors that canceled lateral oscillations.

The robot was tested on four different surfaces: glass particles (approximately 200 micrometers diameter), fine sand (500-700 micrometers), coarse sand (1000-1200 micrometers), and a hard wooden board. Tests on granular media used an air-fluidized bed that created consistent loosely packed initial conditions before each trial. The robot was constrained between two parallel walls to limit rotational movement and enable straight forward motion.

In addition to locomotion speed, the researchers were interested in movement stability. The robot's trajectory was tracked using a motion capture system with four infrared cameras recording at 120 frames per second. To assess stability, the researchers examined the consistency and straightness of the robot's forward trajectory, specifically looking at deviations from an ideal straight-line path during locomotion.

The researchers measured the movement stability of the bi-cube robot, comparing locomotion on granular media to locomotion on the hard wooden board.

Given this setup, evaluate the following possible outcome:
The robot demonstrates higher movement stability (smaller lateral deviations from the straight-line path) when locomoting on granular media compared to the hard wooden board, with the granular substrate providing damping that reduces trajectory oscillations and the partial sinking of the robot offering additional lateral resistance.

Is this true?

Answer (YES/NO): YES